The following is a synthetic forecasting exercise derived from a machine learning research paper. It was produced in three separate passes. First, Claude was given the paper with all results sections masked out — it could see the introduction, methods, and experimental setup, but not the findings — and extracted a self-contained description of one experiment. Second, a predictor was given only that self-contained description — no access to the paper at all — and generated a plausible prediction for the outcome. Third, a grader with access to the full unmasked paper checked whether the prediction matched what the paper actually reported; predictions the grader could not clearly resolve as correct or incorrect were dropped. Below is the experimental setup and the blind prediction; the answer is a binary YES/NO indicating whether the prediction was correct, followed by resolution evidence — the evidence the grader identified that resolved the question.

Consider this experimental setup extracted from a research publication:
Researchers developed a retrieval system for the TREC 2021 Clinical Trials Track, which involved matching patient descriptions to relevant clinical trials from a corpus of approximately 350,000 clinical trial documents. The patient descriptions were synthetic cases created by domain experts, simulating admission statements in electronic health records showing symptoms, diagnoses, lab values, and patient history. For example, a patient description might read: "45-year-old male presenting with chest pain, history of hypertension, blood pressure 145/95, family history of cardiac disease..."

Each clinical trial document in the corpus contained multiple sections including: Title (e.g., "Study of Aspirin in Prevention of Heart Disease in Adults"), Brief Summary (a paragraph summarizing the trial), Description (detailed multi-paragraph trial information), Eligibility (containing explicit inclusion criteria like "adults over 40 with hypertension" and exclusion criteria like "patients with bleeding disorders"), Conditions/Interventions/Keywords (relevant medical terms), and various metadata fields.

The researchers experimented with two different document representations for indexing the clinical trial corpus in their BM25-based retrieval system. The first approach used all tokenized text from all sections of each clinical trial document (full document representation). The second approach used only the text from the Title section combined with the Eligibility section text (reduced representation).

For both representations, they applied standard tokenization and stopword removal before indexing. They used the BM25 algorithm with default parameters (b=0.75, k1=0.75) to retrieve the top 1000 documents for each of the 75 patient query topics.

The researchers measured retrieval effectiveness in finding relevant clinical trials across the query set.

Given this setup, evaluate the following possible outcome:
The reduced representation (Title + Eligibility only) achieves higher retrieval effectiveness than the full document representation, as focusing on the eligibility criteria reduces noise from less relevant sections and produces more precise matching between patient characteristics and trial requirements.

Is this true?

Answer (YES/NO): YES